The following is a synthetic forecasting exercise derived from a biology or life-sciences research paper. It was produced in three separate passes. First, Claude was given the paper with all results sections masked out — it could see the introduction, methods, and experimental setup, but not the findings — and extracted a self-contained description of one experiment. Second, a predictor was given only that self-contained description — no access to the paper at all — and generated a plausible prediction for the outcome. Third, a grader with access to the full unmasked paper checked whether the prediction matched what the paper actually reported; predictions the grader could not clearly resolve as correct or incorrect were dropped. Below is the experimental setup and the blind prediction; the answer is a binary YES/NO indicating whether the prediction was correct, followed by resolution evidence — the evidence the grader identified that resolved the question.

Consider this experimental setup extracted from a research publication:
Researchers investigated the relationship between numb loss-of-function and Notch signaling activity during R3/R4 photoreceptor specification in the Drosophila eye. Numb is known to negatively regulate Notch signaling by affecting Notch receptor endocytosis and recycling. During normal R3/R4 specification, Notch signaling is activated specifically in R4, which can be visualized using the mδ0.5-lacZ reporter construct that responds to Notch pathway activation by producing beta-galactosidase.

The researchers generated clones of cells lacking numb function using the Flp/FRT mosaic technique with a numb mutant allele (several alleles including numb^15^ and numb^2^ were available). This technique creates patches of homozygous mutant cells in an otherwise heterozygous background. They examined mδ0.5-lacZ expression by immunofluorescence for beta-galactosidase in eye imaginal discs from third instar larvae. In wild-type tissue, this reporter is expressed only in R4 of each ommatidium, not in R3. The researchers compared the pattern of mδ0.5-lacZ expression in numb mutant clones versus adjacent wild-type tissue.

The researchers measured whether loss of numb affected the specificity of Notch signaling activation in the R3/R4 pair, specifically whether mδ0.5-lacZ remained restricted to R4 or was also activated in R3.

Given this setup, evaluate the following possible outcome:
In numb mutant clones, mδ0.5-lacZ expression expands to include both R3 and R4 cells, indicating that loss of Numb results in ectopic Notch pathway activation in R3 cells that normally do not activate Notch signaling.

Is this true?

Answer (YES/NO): NO